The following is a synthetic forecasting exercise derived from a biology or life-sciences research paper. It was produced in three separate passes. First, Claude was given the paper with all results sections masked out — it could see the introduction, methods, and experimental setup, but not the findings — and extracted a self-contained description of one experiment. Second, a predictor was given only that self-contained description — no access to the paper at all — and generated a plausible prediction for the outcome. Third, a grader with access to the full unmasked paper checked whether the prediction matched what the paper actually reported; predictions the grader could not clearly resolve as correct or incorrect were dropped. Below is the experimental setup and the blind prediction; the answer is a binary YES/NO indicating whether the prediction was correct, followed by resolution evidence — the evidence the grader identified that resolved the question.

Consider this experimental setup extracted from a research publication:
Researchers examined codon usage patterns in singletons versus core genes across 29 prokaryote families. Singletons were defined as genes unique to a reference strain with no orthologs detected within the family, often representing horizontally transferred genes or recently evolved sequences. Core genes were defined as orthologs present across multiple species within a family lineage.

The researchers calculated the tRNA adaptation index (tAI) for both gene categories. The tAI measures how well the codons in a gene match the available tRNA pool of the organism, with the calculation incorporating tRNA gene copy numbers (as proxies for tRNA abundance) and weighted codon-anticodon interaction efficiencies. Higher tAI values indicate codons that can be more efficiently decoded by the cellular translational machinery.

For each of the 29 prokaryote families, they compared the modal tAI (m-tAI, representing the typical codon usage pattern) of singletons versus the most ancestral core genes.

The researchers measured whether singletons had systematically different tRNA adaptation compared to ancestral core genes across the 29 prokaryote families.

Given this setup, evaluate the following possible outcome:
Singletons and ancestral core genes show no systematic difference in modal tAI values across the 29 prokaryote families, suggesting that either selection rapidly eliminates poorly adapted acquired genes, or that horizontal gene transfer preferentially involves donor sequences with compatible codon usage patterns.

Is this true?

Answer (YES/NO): NO